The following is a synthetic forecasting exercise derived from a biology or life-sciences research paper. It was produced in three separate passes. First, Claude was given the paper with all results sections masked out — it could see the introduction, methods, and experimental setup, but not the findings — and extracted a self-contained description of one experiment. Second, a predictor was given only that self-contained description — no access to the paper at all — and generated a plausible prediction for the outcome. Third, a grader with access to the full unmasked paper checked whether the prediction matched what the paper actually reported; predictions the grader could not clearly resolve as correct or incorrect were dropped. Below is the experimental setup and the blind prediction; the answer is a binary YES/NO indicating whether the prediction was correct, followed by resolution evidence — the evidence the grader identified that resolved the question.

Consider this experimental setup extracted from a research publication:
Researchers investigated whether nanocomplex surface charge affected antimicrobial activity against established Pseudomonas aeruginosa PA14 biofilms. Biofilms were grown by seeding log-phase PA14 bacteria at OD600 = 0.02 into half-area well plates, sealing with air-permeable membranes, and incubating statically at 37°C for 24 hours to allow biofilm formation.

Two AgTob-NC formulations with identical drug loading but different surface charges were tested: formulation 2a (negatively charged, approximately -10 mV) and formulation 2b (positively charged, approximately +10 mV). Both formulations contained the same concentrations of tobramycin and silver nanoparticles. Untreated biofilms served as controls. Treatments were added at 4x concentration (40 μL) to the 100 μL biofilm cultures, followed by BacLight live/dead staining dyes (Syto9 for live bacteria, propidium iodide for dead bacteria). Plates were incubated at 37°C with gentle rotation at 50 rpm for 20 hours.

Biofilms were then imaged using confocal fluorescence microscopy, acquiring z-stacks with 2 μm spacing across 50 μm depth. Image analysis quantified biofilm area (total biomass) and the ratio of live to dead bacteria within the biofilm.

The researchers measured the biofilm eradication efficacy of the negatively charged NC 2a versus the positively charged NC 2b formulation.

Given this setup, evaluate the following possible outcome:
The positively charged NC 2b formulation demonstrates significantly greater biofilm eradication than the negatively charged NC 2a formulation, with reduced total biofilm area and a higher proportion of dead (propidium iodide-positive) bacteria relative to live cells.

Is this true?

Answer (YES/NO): YES